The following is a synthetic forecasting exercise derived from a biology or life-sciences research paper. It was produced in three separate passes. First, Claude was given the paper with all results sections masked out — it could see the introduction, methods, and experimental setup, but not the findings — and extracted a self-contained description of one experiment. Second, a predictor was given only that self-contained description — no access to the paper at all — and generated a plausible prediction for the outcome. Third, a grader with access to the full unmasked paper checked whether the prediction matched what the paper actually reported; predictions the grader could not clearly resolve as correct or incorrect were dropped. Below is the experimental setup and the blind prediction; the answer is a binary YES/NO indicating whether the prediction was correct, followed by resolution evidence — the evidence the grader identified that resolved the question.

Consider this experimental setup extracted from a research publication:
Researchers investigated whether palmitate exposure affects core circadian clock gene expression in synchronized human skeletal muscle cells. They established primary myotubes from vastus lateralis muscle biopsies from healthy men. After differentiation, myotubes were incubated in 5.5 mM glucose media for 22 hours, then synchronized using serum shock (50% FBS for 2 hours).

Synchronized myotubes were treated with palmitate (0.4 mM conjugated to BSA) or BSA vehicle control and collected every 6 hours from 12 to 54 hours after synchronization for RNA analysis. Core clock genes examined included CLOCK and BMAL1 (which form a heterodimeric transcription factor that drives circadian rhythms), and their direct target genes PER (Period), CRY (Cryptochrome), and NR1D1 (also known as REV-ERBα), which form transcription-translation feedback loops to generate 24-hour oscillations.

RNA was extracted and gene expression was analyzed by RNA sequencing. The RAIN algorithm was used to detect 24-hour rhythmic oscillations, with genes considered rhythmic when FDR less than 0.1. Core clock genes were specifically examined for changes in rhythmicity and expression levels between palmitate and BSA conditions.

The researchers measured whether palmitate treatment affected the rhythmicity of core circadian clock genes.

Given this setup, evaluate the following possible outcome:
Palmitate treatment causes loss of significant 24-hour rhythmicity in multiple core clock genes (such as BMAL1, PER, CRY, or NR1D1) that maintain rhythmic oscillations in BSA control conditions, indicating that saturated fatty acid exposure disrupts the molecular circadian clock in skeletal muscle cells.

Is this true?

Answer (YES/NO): NO